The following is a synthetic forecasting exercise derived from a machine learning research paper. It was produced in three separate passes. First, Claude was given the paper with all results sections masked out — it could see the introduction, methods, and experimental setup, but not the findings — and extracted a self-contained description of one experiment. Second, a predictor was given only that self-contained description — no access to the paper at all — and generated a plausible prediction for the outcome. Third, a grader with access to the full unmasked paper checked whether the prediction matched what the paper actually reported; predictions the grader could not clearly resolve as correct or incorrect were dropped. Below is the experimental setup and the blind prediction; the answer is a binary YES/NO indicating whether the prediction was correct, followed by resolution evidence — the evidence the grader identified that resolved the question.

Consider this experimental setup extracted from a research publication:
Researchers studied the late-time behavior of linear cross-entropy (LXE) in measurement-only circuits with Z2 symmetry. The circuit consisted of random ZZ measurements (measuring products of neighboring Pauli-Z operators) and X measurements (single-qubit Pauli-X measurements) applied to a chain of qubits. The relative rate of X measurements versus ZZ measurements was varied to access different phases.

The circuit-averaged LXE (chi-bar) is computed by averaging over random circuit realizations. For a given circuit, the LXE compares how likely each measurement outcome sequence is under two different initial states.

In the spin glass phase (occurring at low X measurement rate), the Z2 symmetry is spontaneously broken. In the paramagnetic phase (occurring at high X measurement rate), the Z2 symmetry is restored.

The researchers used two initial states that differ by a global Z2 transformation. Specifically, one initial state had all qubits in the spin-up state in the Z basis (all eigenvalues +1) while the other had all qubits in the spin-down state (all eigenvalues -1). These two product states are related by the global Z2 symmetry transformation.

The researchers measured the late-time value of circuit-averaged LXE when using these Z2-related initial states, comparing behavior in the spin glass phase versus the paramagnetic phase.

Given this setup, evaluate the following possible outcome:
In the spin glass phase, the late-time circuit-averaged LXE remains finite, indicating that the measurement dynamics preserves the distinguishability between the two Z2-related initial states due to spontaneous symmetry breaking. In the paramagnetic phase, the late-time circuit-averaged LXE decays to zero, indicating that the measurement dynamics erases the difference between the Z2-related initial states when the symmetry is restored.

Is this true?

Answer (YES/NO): YES